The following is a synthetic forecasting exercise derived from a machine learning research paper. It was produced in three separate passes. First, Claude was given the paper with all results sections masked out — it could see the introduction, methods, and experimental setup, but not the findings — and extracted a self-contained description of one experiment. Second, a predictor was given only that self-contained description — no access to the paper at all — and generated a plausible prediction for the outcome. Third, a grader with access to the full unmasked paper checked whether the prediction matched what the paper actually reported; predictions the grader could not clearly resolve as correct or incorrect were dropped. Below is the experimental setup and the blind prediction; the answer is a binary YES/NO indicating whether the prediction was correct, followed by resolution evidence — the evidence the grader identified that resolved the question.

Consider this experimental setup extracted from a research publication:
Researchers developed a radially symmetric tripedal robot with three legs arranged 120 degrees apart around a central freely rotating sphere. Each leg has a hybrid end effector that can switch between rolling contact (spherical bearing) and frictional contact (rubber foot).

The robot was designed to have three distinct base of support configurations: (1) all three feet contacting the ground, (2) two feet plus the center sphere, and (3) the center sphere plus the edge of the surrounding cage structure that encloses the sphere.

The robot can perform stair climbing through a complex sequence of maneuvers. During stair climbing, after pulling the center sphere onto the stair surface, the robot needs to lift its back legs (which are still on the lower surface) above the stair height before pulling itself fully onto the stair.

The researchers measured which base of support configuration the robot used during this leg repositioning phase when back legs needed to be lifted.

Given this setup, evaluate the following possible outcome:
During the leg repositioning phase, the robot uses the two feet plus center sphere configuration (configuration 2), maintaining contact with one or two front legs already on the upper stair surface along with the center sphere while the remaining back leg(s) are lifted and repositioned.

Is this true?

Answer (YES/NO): NO